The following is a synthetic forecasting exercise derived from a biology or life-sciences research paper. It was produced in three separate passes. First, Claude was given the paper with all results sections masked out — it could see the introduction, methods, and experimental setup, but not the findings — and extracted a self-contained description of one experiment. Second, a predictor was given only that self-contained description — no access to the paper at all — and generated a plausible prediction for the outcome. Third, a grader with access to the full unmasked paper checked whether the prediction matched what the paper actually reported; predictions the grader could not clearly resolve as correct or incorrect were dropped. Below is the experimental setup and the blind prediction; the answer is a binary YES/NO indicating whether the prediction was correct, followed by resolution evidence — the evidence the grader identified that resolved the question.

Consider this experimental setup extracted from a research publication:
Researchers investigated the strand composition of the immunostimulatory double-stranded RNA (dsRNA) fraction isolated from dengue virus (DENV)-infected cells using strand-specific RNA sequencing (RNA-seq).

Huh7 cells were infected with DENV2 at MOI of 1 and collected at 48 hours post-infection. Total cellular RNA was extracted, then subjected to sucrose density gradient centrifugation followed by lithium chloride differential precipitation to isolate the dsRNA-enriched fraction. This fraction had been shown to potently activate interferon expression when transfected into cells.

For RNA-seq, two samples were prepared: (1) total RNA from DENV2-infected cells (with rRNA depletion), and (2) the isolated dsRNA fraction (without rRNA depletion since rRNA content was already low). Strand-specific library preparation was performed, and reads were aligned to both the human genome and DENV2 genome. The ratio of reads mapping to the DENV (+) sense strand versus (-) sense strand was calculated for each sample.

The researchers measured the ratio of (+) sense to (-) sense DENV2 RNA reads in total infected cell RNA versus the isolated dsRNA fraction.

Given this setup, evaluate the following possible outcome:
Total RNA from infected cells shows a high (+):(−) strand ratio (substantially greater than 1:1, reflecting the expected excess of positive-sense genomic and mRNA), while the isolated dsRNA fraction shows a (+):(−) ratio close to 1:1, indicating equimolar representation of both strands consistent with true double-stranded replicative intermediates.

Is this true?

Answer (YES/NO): YES